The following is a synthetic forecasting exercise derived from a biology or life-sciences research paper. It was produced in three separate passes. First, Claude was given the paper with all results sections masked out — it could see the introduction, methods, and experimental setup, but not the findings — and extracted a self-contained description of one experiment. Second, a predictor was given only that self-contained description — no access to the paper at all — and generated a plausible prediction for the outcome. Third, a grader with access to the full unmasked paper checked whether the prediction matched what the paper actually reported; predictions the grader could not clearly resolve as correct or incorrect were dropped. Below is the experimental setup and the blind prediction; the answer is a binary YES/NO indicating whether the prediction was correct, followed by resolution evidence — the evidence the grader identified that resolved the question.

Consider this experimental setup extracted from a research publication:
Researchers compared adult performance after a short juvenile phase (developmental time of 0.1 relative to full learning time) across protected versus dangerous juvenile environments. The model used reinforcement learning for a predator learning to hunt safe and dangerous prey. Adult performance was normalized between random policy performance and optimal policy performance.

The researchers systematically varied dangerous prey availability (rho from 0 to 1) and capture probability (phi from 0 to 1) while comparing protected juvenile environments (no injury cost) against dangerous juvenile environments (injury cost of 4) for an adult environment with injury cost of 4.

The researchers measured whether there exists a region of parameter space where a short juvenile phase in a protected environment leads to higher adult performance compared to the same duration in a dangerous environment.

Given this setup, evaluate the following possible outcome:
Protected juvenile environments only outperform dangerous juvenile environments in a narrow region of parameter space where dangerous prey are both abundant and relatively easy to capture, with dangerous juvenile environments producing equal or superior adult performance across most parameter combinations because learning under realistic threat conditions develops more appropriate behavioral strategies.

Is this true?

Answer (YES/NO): NO